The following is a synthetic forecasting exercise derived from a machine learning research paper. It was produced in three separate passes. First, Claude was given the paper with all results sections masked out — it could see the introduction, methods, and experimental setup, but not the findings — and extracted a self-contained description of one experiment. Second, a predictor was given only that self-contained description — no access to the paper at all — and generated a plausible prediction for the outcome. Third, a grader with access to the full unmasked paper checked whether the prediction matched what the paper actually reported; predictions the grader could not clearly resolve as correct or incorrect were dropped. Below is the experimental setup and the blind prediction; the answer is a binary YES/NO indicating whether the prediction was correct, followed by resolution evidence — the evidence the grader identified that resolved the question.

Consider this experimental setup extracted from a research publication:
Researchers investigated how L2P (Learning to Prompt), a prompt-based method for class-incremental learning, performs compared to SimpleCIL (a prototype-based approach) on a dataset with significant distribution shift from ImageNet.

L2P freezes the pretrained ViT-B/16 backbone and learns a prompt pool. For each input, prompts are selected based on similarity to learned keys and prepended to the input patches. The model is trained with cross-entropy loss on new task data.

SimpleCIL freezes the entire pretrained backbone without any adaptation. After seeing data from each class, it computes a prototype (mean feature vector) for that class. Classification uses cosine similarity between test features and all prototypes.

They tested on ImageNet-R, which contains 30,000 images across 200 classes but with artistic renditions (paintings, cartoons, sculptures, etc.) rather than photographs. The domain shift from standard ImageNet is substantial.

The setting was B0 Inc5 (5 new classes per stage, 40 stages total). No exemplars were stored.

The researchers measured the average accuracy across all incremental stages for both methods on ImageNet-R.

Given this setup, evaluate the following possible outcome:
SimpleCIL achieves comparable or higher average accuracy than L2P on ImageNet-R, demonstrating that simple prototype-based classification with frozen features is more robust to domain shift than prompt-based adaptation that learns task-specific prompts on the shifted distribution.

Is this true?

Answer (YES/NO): NO